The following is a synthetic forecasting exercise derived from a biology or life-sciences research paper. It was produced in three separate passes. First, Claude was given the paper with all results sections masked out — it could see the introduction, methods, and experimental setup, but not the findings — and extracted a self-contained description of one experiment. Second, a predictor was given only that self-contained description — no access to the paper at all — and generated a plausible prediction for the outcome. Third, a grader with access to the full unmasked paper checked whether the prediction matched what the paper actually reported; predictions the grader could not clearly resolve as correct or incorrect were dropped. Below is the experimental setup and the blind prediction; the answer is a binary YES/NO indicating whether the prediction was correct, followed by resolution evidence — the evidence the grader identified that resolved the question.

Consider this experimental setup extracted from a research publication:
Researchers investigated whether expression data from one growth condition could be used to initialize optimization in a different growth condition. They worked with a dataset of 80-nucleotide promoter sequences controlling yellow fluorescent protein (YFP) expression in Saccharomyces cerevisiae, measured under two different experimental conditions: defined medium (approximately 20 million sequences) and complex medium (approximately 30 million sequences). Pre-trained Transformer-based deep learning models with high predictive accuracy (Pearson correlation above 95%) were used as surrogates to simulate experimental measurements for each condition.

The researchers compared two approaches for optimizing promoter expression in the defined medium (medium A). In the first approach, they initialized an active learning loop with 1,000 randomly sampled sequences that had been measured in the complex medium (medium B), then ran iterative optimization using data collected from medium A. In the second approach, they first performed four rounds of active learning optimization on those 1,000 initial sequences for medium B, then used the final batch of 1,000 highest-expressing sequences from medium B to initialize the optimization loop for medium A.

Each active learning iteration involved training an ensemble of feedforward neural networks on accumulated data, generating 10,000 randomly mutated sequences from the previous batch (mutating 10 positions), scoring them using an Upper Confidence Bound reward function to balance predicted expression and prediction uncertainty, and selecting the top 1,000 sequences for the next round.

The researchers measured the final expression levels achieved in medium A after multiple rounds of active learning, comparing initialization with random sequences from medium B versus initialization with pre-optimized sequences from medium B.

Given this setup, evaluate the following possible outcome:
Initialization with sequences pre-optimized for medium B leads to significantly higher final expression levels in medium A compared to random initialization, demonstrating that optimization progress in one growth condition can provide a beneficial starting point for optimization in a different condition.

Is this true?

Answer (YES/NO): YES